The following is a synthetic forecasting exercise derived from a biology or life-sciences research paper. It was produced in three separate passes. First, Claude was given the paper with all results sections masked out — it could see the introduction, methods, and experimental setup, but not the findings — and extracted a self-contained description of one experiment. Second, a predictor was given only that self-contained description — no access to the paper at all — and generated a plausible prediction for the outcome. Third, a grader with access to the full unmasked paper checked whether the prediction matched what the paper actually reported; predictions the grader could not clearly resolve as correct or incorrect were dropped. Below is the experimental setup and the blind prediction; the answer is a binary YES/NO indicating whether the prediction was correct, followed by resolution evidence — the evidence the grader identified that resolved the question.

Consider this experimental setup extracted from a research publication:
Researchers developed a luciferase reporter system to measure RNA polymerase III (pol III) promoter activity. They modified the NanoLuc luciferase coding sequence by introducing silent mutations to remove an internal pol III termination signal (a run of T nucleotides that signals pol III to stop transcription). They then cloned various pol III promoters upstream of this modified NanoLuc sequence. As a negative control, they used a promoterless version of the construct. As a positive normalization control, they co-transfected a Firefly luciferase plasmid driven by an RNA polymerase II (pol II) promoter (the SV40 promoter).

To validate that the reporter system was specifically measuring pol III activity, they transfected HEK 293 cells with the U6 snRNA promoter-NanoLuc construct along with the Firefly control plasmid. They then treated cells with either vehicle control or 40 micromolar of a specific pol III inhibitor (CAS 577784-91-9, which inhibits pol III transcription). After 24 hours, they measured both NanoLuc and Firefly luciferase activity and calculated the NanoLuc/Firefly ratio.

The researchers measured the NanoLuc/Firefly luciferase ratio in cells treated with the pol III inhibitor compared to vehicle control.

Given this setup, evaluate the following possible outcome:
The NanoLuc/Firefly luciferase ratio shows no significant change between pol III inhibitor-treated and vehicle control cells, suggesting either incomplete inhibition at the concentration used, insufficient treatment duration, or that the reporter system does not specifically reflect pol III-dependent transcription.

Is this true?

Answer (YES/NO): YES